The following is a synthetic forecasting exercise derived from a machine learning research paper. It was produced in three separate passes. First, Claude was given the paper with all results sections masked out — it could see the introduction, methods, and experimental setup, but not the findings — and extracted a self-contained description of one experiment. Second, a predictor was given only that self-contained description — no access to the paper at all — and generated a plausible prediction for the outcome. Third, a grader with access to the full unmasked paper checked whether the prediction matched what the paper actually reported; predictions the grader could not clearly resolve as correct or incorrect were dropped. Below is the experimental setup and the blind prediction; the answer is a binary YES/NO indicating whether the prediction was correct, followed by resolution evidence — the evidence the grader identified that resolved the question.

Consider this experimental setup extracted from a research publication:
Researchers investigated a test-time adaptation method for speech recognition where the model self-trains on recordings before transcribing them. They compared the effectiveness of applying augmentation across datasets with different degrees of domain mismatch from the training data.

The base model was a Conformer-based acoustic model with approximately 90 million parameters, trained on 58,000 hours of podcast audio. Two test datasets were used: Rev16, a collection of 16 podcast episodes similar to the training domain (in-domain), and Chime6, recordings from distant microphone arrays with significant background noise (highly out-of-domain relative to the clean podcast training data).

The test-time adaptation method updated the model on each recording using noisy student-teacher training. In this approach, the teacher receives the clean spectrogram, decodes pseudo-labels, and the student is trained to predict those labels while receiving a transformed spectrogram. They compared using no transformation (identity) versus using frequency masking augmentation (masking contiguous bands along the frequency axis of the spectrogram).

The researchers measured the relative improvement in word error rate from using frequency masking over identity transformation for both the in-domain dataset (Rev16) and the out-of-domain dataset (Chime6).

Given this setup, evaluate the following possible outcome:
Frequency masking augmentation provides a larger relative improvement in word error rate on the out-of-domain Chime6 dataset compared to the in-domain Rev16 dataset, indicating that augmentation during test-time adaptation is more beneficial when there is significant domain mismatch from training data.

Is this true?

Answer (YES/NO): YES